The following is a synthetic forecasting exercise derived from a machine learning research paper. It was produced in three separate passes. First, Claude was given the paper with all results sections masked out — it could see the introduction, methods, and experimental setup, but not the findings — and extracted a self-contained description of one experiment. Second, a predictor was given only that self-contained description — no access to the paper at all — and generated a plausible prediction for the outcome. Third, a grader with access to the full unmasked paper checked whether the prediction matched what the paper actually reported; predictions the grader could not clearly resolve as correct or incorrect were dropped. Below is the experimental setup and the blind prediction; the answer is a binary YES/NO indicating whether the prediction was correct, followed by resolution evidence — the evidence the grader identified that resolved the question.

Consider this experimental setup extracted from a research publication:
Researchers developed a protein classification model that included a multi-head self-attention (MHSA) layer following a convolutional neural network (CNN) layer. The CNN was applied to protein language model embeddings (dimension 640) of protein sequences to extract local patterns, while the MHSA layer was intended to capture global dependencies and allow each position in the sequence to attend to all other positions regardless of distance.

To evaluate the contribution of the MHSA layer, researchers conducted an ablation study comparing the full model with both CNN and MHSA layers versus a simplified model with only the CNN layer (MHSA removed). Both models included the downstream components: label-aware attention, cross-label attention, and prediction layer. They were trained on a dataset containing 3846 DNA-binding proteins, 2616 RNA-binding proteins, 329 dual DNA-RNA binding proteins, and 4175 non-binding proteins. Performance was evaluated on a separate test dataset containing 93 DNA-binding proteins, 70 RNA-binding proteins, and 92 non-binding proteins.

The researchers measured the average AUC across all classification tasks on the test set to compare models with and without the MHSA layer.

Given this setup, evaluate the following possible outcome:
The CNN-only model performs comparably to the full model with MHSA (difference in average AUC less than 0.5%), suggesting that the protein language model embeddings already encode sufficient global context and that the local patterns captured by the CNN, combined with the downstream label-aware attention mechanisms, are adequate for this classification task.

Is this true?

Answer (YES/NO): NO